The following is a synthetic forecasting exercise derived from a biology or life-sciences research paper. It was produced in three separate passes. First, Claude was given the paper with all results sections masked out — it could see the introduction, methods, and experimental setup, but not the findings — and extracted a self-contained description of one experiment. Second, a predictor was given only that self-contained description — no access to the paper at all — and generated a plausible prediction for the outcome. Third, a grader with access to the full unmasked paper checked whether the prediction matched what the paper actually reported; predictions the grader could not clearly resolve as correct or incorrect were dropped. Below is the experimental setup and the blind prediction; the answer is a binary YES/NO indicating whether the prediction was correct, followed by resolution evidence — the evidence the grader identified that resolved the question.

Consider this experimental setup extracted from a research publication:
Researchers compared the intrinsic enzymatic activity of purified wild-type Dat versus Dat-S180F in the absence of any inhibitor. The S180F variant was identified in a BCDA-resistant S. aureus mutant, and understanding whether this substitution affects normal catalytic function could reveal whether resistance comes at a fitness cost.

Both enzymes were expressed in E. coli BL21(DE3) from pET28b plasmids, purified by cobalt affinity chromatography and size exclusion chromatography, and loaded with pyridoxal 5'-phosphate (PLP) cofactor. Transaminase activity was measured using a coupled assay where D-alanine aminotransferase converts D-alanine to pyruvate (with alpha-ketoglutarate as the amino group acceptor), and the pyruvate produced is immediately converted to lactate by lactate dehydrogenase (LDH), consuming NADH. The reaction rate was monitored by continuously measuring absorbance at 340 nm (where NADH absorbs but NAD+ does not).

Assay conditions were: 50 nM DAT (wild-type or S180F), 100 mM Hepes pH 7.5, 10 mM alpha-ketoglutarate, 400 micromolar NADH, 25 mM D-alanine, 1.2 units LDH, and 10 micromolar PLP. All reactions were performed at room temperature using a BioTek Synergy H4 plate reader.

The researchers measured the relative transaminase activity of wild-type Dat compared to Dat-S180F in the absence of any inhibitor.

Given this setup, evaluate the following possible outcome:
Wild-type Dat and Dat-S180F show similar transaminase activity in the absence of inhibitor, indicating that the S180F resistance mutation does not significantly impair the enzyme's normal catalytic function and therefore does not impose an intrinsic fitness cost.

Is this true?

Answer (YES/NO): NO